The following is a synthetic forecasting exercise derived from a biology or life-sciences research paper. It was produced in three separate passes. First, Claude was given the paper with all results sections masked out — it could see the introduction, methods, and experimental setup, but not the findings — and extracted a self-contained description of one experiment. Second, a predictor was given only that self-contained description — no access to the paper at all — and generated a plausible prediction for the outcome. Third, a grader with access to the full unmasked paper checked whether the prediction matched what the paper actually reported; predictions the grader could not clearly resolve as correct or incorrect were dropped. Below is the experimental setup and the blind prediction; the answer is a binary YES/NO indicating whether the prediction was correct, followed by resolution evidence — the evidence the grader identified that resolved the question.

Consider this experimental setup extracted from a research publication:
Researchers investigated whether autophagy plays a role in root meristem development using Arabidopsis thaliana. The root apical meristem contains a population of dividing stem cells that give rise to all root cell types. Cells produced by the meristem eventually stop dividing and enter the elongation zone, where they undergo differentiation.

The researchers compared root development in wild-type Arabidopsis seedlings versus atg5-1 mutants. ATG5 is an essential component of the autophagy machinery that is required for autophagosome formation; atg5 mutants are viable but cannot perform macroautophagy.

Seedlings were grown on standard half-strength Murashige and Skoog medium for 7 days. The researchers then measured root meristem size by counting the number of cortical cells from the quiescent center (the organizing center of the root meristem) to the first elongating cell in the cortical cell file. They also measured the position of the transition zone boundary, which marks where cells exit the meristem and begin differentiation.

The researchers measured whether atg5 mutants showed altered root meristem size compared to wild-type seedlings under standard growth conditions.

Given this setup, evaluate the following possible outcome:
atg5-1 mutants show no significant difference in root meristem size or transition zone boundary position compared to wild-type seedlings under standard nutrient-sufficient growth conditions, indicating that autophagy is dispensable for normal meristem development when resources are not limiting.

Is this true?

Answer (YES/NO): NO